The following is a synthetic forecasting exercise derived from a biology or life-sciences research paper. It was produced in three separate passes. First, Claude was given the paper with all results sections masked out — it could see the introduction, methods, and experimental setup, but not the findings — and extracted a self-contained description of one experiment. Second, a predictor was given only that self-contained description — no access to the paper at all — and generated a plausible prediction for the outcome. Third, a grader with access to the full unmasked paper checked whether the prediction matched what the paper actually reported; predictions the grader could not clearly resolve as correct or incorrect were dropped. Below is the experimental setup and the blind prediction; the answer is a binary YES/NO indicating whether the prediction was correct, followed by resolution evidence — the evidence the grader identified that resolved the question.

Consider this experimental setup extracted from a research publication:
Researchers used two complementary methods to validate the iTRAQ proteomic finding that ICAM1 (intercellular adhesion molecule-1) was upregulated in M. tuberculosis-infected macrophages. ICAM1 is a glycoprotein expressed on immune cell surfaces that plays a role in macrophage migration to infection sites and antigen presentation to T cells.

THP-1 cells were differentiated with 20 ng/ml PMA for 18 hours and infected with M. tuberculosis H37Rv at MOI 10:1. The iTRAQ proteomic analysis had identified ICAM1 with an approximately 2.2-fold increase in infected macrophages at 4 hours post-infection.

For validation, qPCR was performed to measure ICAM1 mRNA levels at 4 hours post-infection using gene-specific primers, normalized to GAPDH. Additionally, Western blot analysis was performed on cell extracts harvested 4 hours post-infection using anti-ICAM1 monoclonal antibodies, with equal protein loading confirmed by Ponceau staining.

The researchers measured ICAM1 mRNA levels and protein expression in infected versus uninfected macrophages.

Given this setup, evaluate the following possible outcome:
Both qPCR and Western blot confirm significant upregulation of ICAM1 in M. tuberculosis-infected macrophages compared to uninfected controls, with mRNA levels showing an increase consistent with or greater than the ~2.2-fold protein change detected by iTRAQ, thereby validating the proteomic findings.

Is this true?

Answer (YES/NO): YES